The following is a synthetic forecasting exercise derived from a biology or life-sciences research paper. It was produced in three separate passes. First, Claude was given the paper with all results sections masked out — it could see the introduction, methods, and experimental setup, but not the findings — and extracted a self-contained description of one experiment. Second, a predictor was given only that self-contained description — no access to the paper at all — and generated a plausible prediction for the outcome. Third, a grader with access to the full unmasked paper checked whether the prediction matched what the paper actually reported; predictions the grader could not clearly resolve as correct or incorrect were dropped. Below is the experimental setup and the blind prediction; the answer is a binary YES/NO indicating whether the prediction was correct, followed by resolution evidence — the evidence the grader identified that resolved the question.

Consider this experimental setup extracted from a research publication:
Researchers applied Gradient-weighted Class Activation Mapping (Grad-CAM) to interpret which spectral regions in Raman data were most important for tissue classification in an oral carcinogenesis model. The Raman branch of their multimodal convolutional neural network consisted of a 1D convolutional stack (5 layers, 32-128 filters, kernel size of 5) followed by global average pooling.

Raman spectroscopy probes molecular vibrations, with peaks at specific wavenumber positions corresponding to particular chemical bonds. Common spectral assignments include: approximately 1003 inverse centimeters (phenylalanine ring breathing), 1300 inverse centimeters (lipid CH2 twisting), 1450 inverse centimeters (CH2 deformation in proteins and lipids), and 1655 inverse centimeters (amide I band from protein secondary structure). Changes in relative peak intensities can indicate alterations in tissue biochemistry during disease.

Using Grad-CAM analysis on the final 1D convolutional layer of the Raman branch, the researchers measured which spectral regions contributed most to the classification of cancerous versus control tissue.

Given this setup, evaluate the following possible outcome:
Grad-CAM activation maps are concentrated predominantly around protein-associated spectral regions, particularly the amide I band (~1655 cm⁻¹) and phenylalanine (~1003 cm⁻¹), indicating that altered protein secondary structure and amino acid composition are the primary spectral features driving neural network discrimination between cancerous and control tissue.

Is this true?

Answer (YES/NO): NO